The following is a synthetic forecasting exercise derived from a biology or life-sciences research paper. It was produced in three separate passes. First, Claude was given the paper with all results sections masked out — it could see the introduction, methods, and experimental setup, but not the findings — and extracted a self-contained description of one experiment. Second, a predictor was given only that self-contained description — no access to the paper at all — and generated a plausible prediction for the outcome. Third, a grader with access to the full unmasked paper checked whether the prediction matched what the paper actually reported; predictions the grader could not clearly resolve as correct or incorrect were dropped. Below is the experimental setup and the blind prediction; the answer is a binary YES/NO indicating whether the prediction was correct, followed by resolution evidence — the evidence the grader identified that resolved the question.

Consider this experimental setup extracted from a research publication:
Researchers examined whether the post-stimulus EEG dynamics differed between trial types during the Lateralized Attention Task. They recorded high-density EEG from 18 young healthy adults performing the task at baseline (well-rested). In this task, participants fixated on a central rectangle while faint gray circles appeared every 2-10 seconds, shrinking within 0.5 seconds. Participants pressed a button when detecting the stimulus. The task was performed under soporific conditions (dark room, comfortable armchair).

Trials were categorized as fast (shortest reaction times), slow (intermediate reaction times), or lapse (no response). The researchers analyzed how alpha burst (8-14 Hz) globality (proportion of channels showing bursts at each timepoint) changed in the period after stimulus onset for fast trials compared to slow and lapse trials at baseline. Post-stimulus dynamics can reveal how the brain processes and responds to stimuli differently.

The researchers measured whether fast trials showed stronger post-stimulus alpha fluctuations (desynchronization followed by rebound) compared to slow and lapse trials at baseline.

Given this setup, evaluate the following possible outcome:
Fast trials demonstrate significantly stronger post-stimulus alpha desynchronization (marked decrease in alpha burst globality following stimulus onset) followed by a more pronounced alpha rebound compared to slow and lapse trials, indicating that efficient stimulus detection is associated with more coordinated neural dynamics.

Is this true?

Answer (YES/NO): NO